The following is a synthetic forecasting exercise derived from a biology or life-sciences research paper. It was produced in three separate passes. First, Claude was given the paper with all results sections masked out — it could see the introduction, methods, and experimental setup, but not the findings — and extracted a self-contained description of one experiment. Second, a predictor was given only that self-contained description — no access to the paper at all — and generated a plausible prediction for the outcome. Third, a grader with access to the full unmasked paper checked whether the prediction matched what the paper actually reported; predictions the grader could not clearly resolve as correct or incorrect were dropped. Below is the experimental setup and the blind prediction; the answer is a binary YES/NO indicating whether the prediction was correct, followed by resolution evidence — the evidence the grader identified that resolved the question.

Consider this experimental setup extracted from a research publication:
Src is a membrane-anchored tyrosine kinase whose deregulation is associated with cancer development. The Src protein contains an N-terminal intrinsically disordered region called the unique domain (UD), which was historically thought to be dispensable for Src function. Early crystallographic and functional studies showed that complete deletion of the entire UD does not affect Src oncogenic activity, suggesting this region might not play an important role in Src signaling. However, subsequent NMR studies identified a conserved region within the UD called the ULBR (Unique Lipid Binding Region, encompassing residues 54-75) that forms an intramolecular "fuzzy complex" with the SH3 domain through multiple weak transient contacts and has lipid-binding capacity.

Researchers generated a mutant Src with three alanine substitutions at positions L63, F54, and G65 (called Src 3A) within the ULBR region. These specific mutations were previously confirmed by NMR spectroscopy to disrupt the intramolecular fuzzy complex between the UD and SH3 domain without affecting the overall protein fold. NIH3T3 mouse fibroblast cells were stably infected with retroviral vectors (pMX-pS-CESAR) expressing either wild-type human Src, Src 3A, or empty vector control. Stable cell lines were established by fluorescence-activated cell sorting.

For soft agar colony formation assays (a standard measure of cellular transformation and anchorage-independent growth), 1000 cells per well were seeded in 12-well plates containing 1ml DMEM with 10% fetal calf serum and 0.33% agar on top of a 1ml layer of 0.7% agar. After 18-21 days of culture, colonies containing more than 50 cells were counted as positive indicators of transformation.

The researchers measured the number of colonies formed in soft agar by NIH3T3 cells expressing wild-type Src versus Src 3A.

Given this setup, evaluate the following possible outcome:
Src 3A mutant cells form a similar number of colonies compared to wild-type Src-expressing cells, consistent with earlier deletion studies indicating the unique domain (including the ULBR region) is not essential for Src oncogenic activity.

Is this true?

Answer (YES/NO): NO